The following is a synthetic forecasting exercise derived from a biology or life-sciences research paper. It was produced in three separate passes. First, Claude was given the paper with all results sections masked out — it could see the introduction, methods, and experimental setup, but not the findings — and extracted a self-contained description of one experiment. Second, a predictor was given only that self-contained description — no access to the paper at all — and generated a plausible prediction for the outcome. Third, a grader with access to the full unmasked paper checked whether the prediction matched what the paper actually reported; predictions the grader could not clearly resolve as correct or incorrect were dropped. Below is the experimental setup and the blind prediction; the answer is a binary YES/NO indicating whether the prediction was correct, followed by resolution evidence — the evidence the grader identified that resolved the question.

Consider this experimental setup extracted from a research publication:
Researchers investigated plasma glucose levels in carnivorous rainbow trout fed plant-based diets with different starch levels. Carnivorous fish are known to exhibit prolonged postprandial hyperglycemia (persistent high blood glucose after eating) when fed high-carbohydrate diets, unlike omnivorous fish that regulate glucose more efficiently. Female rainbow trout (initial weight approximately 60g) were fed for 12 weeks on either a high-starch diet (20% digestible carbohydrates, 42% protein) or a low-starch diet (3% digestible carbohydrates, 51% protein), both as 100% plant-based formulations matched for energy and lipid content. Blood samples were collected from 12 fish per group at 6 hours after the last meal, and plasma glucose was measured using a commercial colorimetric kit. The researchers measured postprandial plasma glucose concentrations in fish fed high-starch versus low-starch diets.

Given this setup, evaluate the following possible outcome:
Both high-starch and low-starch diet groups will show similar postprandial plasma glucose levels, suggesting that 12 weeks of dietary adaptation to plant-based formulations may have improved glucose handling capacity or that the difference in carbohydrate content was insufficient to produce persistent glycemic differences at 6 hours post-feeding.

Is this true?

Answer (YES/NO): YES